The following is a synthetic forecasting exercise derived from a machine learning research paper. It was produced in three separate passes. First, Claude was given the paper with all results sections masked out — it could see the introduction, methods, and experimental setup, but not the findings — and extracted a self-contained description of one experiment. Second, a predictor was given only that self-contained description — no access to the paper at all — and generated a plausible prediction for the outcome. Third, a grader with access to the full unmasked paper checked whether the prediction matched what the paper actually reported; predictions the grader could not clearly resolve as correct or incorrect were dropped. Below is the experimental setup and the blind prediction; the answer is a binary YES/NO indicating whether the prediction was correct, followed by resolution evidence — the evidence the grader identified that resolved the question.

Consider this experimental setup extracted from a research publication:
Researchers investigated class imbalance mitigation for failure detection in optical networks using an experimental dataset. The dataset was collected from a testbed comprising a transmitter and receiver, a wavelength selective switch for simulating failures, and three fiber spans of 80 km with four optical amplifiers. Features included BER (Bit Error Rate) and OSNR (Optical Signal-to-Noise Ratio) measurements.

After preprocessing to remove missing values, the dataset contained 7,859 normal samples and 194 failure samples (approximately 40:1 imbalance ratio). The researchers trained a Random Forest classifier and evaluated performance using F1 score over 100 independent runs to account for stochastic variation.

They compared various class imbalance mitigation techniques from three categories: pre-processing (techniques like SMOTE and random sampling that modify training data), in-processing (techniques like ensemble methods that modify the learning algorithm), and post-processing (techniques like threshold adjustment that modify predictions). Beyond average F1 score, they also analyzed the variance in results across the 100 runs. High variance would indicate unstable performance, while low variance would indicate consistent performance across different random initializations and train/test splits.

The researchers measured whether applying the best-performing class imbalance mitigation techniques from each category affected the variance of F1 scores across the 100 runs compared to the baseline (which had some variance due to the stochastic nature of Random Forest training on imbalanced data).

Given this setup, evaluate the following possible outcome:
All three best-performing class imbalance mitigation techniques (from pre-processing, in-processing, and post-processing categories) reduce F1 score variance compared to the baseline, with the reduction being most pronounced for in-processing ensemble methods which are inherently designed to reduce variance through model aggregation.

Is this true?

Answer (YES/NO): NO